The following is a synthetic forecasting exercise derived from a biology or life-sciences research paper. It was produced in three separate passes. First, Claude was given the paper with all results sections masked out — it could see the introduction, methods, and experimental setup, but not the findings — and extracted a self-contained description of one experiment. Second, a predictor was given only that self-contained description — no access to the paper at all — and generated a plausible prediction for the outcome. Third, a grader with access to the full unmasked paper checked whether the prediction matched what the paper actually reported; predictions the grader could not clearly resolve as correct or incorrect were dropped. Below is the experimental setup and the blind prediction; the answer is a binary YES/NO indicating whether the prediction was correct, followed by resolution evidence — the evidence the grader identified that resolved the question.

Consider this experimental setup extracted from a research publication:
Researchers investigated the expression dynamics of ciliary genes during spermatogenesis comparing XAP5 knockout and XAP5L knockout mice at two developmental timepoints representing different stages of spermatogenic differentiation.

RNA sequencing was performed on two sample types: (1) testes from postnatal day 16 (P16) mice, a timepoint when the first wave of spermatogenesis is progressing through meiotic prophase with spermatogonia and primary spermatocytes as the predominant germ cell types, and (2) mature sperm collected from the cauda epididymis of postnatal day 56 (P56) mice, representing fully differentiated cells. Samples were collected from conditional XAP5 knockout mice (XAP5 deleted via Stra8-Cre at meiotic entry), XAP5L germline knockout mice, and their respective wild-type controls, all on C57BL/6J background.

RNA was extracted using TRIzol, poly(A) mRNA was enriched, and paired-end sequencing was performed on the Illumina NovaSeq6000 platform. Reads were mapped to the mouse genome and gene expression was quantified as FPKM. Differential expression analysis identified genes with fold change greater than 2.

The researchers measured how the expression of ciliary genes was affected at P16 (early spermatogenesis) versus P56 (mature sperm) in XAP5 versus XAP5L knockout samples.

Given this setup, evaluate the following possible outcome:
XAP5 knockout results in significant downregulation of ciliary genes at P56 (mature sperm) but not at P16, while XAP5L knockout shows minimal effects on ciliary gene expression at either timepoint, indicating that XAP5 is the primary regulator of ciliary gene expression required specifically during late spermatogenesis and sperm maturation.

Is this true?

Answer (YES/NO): NO